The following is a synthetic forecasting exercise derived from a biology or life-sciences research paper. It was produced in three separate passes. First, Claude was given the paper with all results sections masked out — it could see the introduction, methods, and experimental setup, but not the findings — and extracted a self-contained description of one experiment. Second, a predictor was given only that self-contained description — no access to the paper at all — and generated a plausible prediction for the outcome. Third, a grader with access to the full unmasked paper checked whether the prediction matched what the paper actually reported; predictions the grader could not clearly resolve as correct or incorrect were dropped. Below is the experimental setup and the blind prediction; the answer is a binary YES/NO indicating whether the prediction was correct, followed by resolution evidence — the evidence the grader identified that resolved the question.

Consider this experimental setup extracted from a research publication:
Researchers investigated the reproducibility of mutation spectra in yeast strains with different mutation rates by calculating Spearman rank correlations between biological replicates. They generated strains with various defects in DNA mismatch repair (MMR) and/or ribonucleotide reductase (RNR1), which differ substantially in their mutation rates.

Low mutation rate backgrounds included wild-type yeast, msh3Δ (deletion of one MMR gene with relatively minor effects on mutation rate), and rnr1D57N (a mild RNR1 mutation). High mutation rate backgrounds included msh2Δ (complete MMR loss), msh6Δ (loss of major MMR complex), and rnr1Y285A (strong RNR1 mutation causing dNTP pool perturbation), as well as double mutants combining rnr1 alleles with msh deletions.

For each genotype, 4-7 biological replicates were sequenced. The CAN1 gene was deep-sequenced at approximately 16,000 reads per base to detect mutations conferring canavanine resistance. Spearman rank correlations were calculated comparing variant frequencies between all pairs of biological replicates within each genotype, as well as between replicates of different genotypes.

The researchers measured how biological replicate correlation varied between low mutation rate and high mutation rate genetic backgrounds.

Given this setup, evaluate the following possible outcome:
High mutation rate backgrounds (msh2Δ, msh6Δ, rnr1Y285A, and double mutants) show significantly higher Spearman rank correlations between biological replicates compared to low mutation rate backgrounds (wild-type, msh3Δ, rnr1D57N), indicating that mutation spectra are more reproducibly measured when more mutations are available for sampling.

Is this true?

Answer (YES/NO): YES